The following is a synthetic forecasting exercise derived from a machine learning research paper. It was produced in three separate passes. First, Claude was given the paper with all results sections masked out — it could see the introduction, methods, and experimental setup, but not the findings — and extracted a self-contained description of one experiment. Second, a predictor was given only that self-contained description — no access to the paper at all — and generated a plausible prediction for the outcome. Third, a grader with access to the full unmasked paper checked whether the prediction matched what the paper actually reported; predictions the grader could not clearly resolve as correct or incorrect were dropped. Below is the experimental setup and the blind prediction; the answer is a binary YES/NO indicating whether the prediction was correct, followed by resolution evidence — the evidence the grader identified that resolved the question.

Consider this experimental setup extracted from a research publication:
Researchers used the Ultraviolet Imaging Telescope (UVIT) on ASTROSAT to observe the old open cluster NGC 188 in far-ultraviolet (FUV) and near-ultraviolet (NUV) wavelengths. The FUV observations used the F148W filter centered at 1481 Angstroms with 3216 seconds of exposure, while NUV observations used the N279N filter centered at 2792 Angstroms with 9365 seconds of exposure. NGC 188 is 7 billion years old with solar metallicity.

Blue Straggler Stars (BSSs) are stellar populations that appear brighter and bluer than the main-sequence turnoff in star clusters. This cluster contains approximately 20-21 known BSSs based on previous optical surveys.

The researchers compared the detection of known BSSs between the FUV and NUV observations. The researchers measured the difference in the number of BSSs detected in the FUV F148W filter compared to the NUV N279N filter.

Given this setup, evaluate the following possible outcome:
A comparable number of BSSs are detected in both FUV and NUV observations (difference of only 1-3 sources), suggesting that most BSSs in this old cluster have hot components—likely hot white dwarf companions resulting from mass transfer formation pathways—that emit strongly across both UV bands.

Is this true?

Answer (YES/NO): NO